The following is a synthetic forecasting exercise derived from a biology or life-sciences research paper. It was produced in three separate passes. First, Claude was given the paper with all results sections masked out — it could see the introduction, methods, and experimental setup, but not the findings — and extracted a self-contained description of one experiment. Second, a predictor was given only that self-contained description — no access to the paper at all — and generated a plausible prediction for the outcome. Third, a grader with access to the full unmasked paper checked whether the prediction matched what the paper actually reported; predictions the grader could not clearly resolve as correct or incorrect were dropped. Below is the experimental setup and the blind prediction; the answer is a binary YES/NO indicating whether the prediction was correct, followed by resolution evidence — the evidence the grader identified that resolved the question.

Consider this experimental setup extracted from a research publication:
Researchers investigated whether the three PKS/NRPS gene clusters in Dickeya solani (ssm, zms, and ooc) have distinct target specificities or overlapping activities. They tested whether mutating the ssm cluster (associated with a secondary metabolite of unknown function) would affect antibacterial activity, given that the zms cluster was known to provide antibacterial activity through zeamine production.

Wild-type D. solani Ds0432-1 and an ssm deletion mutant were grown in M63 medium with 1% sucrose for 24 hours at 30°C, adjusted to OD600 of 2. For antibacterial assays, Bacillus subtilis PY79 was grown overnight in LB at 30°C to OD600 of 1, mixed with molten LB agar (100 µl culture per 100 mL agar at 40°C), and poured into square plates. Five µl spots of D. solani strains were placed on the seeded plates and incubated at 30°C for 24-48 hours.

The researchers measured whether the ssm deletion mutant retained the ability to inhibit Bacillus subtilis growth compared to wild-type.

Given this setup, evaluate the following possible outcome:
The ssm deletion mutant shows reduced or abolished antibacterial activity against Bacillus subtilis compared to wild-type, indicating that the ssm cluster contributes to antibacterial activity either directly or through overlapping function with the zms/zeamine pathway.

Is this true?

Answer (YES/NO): NO